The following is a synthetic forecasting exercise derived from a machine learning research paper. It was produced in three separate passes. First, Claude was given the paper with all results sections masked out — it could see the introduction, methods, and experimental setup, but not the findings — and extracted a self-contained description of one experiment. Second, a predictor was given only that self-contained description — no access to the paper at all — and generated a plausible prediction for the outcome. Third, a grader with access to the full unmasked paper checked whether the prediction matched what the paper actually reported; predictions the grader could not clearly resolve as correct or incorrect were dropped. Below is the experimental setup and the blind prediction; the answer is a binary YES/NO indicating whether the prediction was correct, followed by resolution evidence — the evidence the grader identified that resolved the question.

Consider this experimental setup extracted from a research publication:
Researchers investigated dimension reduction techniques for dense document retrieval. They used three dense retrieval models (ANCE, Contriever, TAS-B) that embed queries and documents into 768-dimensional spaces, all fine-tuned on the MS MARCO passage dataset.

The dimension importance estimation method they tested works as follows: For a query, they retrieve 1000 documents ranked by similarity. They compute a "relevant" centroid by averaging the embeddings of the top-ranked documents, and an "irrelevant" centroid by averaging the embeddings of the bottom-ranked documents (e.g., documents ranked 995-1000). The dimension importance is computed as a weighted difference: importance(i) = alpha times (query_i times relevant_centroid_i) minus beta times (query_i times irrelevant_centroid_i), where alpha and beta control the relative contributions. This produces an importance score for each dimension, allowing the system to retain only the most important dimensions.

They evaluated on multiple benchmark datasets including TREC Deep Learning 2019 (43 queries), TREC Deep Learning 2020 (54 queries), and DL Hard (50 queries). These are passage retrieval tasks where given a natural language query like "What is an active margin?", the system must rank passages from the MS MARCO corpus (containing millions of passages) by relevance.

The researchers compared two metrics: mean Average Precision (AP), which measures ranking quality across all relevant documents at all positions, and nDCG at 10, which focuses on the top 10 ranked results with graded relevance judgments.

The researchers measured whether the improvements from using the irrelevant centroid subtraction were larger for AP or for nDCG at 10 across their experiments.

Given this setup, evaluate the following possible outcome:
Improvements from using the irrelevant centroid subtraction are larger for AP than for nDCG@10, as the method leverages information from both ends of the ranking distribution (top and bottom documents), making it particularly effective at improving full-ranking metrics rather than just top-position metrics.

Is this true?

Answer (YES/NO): YES